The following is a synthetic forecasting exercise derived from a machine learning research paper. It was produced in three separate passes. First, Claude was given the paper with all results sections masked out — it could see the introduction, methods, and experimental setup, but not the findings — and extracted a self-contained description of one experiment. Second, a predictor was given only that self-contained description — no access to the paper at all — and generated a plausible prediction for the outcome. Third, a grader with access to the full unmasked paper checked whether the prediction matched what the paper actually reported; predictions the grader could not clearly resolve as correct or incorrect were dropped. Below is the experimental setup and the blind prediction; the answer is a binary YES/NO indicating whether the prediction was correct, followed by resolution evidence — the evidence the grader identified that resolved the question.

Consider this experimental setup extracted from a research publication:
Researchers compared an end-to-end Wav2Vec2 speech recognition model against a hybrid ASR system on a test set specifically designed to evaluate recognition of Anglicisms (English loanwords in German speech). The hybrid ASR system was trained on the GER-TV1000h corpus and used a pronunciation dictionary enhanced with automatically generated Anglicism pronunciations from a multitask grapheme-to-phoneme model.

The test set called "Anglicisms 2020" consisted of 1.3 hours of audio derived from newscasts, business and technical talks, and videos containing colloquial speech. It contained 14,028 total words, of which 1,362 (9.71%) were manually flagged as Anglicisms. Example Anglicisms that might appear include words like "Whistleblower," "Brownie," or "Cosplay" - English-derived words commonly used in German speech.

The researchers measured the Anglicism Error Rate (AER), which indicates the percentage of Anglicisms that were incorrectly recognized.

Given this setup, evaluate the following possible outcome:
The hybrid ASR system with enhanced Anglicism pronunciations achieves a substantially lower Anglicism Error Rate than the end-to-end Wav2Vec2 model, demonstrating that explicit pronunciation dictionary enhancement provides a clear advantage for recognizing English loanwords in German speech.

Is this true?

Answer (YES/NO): YES